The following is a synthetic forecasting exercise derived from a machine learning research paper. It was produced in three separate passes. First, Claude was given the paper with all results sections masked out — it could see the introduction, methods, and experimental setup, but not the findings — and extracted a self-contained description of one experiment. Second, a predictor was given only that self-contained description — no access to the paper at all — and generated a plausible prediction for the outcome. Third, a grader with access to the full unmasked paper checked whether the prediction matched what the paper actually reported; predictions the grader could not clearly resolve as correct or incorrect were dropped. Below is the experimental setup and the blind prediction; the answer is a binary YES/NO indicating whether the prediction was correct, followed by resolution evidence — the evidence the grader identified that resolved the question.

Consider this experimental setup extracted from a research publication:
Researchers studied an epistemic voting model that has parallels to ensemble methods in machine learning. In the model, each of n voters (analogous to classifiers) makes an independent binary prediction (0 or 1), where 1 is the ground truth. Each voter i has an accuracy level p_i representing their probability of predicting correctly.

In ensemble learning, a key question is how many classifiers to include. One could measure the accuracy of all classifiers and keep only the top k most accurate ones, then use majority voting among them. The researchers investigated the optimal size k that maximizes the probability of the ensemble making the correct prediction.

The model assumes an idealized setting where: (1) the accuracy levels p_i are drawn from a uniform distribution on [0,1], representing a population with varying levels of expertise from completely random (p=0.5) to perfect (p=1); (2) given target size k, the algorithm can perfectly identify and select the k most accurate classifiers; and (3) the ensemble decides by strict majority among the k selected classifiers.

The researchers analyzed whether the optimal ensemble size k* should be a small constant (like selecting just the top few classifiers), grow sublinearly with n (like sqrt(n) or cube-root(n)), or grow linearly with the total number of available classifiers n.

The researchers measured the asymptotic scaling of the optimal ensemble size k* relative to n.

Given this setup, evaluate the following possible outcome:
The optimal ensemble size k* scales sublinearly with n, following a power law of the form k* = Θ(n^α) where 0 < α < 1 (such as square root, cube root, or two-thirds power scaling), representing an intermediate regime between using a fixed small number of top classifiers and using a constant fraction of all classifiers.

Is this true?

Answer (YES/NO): NO